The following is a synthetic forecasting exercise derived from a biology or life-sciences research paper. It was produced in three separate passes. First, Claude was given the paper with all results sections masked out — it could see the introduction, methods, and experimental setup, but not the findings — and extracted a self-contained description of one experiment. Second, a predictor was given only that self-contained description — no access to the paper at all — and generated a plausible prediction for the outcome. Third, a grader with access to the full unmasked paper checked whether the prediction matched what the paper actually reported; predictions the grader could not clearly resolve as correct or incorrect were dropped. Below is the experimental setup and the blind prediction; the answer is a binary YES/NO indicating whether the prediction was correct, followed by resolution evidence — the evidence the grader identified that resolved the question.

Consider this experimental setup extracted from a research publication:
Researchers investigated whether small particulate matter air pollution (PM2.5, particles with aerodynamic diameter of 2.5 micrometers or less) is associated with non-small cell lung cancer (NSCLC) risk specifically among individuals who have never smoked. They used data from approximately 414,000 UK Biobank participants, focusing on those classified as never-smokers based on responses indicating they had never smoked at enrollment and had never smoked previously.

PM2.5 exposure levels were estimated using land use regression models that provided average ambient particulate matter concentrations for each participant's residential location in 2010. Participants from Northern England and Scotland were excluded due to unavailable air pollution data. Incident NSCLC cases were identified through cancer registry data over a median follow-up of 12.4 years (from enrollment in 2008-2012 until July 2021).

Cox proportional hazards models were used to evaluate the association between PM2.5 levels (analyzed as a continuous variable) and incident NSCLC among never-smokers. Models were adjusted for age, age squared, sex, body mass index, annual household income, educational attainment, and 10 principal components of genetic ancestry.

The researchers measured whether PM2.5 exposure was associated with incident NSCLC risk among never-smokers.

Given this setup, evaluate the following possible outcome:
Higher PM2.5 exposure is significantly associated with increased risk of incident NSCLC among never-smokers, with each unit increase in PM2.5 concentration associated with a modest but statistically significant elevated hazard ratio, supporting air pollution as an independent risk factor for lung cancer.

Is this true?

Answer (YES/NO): NO